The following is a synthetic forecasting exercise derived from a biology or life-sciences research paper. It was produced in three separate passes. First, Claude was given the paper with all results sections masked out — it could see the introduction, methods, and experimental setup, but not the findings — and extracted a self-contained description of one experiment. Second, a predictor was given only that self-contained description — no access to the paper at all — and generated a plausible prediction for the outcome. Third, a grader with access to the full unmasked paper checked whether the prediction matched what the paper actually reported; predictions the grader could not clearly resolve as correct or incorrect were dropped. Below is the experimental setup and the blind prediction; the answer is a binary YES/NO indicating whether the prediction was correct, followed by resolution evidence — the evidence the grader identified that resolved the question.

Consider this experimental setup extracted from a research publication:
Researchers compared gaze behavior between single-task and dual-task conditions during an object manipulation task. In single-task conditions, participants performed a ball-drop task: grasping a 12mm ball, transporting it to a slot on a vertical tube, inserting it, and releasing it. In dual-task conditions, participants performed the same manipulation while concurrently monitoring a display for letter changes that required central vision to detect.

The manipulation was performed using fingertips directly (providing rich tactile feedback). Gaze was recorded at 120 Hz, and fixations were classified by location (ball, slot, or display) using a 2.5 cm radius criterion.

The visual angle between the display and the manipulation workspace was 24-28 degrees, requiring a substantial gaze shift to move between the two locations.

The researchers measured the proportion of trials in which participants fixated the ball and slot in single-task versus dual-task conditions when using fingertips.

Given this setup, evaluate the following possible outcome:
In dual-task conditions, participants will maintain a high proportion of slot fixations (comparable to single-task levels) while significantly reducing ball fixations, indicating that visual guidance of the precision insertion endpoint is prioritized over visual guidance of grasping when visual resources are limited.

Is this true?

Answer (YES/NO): NO